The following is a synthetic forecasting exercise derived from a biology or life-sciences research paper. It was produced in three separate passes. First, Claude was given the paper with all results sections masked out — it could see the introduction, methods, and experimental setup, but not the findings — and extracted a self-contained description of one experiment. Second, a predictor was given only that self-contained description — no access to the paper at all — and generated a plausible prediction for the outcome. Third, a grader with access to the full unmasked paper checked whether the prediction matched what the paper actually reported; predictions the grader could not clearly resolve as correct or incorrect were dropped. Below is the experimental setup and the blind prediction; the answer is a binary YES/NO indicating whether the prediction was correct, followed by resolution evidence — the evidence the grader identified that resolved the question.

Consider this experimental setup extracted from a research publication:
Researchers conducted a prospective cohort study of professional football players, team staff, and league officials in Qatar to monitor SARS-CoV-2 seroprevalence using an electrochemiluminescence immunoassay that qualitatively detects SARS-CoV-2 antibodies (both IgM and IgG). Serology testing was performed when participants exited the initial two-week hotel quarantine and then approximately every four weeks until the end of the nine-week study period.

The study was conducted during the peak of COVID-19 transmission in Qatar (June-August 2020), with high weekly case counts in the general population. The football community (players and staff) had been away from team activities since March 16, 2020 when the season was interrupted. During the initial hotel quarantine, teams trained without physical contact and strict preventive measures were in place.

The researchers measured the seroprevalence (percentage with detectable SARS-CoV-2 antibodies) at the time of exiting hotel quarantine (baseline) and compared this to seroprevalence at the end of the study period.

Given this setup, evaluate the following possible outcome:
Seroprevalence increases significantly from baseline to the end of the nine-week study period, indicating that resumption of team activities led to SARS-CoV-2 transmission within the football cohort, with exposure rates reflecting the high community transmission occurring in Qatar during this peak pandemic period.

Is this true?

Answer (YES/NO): NO